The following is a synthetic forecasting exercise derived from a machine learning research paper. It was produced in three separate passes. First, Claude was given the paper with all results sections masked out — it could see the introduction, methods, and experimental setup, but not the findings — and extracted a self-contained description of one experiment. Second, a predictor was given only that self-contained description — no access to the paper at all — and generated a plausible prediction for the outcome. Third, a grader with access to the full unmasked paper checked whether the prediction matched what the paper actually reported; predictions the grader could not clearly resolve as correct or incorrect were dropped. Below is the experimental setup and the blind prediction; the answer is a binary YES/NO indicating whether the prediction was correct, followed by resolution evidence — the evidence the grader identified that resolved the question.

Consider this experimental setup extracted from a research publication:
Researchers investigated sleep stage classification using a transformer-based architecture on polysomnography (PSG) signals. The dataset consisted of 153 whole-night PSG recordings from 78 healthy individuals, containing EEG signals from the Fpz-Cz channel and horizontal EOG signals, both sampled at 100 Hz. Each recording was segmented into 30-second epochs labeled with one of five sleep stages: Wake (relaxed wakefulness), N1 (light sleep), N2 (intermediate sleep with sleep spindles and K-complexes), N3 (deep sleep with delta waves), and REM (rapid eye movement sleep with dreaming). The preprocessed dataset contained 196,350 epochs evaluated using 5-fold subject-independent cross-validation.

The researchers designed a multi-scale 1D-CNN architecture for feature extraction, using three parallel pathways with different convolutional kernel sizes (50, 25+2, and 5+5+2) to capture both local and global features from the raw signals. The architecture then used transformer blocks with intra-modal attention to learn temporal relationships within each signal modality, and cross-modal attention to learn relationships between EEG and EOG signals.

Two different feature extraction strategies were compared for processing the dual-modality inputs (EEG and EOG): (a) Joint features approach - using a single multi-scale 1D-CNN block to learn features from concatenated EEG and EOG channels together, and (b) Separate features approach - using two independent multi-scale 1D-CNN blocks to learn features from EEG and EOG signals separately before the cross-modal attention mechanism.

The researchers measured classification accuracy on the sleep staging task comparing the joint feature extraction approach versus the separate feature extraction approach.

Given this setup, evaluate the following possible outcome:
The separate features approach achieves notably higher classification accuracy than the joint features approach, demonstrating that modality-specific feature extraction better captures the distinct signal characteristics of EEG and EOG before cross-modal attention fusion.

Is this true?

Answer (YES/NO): YES